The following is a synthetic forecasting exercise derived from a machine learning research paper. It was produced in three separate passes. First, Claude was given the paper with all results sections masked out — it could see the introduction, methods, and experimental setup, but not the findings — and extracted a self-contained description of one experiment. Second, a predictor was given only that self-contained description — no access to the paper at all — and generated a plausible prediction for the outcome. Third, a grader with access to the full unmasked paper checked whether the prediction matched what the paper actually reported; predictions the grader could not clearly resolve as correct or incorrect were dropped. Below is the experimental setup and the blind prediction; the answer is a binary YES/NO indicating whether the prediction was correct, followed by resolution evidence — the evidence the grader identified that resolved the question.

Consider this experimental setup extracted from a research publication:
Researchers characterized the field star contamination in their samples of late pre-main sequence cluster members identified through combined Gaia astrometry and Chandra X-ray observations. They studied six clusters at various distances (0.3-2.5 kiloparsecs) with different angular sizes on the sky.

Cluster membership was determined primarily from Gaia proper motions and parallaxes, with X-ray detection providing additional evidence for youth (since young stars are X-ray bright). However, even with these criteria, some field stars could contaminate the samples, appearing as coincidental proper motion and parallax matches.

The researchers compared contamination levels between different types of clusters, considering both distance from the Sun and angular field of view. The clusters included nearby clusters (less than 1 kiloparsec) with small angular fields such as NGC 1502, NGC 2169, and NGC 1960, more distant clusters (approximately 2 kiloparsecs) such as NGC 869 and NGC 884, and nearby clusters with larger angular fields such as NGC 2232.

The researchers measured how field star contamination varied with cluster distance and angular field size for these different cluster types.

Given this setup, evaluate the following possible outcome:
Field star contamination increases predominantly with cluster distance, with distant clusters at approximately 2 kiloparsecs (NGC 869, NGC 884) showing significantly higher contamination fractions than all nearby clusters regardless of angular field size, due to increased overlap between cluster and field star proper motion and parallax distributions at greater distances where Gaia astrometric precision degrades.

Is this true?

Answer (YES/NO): NO